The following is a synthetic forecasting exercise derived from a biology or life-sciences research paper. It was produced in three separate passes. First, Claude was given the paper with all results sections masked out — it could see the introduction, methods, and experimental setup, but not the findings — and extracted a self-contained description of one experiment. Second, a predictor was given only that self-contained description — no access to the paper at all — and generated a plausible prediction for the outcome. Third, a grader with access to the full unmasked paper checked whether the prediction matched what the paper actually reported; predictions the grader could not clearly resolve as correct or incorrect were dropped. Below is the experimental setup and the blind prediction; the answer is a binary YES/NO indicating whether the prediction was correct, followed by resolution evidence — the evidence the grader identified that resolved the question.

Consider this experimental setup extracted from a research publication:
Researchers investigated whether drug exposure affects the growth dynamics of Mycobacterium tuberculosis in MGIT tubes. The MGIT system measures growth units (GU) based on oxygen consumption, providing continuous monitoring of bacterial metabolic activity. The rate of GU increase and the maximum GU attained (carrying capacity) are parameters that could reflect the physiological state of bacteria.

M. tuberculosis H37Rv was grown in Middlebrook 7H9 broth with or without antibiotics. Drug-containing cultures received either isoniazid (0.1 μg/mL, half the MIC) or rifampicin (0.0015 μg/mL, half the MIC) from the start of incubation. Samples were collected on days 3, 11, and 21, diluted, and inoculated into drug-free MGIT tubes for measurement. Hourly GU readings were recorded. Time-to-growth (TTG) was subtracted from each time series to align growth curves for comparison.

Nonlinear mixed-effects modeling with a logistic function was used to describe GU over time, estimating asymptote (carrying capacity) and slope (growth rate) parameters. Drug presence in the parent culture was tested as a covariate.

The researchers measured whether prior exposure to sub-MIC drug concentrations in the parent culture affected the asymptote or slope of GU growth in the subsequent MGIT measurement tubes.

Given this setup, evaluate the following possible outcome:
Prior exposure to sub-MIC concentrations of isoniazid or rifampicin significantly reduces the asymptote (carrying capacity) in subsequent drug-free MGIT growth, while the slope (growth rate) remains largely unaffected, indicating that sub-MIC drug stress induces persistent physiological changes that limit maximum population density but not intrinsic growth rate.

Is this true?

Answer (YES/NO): NO